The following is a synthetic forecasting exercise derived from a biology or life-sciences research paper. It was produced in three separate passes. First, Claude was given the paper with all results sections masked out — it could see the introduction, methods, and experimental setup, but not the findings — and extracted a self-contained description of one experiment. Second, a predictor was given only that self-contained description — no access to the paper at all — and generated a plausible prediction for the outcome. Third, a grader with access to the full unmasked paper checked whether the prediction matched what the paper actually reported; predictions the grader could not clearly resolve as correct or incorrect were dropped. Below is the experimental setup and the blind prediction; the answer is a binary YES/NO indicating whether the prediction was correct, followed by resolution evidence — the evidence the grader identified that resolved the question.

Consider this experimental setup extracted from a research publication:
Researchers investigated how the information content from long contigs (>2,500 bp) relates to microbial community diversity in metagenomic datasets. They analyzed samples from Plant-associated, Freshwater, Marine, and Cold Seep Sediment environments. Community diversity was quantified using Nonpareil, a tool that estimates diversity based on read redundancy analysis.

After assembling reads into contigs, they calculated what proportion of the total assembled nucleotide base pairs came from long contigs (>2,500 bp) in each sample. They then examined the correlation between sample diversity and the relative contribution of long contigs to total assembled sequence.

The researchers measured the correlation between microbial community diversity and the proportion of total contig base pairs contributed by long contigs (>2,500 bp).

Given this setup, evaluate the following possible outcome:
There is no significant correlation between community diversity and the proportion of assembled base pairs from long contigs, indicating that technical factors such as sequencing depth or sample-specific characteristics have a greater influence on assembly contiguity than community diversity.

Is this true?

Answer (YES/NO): NO